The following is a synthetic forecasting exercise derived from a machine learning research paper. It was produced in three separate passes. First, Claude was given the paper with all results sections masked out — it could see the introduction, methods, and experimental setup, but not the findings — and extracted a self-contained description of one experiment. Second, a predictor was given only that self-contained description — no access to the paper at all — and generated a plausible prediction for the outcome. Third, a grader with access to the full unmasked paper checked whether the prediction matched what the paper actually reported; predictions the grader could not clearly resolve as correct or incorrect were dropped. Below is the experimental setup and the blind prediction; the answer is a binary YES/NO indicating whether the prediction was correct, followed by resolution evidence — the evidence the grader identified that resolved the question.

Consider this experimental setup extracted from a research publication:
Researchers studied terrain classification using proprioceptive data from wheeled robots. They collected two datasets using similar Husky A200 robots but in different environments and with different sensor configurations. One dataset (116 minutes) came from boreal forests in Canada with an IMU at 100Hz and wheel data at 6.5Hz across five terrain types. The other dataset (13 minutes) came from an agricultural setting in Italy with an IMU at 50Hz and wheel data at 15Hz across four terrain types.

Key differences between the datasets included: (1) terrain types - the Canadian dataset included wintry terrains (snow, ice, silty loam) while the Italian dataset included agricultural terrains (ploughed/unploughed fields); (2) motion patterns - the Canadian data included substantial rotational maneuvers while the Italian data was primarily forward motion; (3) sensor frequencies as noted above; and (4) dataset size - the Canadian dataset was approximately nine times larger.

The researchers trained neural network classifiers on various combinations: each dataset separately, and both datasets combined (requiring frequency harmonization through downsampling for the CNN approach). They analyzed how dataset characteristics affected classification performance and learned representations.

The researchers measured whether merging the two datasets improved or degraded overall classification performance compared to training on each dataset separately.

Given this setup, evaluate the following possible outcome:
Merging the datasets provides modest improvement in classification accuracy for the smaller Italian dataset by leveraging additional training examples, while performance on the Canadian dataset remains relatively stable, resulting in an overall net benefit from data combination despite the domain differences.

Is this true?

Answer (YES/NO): NO